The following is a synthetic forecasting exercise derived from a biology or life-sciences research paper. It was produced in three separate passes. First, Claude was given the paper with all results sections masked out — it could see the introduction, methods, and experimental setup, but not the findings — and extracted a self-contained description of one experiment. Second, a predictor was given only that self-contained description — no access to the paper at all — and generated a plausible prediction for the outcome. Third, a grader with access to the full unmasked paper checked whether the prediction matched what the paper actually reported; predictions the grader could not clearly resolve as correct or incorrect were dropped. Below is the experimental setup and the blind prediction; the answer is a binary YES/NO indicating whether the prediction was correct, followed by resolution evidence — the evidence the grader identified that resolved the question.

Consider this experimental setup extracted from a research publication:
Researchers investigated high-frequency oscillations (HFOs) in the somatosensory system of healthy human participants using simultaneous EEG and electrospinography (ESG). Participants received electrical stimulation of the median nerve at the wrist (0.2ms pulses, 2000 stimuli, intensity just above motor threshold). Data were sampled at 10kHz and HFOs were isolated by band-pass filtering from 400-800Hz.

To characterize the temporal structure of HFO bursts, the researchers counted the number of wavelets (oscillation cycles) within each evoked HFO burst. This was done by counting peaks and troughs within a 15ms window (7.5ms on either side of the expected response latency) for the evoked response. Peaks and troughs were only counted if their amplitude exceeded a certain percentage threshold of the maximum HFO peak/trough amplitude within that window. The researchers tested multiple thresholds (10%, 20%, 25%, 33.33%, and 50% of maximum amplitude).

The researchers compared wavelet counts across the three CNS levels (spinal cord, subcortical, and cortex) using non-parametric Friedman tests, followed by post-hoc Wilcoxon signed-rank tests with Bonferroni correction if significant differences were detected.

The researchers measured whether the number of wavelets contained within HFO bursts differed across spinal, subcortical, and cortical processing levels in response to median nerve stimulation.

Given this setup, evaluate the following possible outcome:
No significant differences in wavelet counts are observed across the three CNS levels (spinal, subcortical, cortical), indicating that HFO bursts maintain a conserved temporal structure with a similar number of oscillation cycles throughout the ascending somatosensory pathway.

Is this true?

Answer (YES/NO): NO